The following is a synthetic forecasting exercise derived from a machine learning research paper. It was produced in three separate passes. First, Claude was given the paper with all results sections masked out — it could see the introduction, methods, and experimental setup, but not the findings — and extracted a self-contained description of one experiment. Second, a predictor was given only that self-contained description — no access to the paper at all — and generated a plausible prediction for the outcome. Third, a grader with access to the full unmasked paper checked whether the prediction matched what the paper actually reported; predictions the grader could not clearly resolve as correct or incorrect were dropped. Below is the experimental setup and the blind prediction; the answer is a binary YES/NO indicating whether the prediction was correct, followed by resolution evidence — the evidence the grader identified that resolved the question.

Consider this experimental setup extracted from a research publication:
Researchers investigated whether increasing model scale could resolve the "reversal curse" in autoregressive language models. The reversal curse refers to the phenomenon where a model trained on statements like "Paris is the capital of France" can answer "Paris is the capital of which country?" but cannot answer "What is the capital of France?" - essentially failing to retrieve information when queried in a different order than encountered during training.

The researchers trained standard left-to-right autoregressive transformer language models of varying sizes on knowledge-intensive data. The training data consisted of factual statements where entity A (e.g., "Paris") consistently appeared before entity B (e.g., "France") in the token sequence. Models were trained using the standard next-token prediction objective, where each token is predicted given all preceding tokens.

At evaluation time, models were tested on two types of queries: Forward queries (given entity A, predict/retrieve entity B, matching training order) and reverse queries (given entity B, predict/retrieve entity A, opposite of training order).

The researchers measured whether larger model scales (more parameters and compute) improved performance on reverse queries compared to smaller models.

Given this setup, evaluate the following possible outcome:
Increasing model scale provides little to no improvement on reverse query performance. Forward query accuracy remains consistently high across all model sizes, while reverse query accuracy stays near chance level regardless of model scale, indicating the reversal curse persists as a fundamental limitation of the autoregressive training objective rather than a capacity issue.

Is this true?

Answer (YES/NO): YES